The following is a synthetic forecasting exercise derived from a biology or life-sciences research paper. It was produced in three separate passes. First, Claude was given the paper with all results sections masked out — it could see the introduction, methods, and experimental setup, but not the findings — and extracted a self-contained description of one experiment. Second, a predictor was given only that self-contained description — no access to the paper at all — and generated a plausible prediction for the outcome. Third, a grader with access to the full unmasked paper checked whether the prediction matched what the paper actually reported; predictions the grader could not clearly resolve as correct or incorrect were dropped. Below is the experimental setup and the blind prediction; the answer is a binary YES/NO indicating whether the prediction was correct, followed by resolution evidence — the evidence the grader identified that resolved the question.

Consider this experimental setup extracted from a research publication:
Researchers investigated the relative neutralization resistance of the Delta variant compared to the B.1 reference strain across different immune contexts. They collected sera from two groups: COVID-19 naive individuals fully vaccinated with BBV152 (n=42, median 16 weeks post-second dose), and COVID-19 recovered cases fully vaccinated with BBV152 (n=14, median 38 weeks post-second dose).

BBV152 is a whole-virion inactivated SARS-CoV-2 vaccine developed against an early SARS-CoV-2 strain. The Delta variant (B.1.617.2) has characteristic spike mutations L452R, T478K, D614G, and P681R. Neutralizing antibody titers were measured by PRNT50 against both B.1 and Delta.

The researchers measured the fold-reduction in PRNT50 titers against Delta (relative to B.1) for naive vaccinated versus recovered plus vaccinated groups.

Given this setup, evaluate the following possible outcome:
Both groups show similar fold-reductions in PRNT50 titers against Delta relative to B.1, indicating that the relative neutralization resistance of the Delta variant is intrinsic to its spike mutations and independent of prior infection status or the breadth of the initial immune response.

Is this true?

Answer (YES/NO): NO